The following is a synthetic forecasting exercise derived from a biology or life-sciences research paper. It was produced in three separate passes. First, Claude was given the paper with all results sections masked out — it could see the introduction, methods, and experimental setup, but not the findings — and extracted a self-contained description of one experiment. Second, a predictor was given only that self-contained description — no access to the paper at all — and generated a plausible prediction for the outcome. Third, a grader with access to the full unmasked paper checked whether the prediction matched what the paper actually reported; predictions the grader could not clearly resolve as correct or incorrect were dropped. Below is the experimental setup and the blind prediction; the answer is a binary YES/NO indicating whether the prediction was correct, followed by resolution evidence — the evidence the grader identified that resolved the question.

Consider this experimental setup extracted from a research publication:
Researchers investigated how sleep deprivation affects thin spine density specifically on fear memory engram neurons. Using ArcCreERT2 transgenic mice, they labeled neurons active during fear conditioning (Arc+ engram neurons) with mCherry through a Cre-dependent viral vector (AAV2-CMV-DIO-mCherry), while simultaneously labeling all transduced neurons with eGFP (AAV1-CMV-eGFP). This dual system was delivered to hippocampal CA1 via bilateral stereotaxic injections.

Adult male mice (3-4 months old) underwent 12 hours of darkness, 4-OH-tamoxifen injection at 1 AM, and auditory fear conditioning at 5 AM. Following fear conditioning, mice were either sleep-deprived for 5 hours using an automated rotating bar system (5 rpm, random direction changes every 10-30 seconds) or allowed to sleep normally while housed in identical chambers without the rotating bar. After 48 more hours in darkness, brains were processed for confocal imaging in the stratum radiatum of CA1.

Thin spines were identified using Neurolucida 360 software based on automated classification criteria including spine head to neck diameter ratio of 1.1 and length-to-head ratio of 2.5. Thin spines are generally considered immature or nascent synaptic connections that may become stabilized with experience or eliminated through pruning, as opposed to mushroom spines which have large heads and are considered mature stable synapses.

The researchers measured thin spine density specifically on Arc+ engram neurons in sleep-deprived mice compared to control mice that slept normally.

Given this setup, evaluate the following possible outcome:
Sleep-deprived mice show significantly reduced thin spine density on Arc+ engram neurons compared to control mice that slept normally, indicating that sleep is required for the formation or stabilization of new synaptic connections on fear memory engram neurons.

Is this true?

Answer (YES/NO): NO